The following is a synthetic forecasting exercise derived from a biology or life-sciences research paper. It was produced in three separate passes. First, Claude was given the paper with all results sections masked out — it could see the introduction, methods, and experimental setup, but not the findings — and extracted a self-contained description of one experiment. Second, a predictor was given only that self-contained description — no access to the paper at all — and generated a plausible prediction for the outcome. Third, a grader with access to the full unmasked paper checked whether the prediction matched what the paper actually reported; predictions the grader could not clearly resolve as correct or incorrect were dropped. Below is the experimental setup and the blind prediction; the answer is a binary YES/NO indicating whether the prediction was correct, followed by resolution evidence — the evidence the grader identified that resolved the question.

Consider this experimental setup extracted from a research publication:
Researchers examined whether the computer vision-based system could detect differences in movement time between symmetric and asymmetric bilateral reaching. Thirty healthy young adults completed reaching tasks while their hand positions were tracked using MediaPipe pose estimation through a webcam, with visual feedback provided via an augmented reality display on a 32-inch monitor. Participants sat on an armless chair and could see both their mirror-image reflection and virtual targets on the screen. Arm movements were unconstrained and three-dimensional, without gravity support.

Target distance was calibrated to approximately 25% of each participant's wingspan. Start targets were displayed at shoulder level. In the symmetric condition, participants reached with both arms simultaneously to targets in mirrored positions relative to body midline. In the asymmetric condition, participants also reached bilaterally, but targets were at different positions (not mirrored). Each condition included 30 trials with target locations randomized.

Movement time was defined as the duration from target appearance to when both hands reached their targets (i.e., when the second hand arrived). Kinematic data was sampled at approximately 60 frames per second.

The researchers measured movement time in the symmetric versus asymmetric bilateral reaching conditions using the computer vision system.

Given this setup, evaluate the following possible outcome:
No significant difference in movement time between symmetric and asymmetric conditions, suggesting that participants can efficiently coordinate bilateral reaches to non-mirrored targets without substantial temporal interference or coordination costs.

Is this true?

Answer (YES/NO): NO